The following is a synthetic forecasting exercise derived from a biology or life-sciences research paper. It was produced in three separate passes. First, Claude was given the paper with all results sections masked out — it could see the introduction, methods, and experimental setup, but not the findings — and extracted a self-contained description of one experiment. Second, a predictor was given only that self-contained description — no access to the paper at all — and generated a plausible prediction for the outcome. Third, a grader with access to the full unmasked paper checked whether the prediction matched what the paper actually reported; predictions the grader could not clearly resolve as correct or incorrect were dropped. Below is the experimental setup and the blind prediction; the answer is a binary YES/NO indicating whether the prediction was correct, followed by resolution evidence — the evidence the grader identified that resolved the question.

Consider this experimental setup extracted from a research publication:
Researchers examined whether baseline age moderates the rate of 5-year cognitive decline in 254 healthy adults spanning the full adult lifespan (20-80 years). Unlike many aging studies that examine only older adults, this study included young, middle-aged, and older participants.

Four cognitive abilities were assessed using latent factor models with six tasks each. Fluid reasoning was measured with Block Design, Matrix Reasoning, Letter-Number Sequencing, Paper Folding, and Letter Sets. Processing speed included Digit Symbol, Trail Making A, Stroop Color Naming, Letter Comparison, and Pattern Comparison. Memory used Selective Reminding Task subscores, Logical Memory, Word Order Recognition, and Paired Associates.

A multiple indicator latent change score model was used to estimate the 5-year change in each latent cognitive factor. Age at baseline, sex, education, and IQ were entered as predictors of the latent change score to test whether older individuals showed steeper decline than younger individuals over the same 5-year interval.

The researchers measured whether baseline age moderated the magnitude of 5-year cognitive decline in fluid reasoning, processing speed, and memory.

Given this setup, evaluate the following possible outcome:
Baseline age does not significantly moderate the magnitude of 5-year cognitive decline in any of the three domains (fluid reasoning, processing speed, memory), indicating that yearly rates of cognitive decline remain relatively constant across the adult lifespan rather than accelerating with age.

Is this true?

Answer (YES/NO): NO